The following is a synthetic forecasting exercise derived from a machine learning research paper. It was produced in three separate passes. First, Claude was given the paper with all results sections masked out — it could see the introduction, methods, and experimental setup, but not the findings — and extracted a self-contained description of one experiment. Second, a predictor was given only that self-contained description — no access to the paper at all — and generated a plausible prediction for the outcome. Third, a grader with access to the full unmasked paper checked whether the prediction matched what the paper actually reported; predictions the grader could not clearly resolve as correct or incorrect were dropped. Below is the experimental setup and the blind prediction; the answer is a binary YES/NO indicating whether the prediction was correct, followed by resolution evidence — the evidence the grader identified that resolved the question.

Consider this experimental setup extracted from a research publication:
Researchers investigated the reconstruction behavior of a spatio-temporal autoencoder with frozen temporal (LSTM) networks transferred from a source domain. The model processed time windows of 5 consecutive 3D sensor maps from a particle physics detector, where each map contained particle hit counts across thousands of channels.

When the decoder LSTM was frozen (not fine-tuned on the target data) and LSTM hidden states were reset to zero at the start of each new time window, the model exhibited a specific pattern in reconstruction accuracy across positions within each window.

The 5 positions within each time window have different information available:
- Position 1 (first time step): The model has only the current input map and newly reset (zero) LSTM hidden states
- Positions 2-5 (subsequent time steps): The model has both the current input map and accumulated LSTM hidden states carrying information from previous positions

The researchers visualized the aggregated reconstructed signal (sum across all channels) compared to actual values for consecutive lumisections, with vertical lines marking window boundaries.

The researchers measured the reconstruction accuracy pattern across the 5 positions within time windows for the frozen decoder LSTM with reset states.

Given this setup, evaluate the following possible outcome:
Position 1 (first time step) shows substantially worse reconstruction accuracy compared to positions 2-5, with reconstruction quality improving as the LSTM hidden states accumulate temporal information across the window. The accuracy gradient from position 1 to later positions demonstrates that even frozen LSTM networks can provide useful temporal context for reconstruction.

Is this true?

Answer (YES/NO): YES